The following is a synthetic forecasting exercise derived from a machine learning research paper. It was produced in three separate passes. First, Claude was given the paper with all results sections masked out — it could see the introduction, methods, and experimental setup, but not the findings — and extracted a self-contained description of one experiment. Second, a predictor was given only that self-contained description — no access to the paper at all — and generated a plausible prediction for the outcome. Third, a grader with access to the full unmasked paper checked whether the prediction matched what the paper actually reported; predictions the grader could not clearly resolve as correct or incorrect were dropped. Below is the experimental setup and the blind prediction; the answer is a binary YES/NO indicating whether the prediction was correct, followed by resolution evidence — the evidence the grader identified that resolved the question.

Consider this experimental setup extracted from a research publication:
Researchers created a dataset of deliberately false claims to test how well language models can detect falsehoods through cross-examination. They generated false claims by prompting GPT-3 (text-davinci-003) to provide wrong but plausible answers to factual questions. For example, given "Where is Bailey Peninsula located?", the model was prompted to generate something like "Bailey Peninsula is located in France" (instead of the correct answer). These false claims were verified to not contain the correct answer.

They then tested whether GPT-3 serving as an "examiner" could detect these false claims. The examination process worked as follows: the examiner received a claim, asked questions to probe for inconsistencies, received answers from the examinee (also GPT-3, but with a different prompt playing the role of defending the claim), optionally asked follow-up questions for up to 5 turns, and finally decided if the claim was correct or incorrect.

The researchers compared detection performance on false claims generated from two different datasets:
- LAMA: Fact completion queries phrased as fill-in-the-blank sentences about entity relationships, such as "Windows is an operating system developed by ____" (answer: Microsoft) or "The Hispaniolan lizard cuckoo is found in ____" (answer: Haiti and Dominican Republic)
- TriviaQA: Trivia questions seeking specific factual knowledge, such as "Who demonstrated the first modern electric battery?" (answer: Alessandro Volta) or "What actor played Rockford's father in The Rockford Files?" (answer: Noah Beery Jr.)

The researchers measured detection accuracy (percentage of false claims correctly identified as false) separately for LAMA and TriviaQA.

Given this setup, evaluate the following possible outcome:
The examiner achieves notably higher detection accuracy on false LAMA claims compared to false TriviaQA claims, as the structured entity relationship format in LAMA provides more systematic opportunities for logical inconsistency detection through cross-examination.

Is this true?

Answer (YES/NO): NO